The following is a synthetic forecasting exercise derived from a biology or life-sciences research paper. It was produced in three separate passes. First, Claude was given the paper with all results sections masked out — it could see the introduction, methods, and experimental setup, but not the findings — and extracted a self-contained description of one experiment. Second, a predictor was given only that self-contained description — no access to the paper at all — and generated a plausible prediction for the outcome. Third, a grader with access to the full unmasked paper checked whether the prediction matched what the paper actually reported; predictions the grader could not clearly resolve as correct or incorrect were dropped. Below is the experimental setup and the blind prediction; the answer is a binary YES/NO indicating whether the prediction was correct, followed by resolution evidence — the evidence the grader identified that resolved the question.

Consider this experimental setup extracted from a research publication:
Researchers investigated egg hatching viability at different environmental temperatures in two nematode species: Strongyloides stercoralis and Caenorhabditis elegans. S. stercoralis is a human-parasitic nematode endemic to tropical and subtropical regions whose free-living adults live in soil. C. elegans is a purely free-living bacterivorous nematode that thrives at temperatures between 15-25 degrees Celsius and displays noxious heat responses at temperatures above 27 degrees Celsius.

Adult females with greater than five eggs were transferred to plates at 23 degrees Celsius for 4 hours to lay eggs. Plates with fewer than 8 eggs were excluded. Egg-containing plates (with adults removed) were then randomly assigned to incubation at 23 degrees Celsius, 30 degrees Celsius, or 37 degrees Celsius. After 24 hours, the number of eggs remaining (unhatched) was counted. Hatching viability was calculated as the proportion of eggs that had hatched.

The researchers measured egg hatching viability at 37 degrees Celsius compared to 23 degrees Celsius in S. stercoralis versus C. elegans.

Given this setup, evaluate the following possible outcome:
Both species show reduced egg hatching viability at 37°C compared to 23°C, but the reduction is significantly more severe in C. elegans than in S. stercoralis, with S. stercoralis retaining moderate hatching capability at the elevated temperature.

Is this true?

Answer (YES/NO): NO